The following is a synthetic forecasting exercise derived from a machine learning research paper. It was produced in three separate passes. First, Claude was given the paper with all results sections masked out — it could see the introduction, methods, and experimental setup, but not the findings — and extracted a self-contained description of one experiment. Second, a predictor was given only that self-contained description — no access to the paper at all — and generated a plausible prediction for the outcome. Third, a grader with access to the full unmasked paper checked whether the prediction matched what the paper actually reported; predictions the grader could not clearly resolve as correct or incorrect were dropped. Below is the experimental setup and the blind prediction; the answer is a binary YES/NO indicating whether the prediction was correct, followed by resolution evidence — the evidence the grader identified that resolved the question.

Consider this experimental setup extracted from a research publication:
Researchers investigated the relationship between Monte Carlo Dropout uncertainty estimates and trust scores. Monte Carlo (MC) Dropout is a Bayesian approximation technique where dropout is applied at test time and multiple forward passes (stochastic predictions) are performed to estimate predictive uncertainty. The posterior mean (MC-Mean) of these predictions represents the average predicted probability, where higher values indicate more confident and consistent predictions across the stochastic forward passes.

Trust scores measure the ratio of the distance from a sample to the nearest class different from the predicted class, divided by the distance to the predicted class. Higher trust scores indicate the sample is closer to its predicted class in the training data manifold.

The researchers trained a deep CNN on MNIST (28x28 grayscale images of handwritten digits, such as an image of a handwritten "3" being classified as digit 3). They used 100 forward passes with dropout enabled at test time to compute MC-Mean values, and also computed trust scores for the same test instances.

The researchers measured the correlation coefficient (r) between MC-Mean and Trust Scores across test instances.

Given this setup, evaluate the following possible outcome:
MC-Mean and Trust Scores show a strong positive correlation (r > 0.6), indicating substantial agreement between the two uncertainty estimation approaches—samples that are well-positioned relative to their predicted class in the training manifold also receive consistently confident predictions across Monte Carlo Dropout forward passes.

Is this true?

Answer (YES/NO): YES